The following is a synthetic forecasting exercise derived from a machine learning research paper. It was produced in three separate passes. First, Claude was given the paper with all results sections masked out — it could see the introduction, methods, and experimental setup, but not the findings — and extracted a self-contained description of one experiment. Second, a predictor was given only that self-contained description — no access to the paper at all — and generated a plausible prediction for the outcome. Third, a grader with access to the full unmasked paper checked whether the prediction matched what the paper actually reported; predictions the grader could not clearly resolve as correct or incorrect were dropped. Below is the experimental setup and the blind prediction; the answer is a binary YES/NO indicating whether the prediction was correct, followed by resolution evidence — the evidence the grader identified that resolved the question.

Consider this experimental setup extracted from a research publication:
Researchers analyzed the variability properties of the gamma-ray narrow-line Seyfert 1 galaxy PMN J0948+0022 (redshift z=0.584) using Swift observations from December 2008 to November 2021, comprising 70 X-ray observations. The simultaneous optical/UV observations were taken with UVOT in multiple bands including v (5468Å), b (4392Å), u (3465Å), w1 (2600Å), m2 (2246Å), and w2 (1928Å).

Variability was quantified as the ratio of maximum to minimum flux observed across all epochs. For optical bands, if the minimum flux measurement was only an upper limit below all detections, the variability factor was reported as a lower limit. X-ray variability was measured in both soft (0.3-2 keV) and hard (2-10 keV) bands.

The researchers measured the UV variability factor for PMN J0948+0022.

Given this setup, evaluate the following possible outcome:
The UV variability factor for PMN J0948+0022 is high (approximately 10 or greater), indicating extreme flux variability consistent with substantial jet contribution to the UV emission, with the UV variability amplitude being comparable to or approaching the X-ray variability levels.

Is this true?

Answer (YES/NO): YES